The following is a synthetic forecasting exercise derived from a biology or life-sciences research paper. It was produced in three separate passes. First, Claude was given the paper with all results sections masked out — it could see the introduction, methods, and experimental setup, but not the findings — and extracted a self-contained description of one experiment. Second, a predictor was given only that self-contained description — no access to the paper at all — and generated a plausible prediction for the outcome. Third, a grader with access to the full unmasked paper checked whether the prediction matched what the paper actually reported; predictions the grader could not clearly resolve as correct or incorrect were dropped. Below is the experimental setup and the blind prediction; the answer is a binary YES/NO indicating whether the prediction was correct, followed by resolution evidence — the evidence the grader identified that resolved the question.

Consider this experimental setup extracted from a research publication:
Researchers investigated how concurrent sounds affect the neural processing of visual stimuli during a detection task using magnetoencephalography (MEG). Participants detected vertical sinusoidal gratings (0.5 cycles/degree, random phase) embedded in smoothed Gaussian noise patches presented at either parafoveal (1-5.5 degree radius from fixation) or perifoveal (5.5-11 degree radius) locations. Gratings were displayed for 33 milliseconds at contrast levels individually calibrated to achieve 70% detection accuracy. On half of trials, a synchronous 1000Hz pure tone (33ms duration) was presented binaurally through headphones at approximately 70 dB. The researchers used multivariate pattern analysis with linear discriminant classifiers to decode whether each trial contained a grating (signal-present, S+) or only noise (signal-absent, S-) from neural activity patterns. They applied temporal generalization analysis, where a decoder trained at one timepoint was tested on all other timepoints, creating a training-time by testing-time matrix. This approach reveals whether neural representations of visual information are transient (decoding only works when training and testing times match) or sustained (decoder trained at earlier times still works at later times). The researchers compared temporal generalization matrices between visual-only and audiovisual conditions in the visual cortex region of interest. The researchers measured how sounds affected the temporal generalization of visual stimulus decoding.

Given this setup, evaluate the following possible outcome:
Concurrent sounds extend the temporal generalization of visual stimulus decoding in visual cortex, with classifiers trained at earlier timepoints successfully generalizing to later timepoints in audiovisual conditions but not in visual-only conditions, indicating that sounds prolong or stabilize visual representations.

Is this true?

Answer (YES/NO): NO